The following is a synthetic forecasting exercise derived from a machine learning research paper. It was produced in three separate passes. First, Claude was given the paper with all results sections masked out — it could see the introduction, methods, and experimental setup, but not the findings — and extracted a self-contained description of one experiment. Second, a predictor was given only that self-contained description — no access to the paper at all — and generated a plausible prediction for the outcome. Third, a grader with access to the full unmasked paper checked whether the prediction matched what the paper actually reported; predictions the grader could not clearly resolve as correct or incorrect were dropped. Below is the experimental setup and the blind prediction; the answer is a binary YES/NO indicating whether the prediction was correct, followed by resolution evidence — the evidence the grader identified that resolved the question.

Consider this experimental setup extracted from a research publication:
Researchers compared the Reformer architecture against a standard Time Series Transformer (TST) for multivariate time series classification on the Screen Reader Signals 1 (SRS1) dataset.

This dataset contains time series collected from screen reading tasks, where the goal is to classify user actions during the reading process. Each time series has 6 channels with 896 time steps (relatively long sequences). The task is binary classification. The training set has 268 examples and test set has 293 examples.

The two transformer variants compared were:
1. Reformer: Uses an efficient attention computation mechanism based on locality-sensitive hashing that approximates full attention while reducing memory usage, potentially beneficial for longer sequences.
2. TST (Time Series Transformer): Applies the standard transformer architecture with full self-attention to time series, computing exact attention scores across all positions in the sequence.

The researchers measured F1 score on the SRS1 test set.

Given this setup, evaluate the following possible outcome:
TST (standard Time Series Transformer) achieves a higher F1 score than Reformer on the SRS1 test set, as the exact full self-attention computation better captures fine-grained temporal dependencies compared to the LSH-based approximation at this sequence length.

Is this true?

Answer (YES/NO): NO